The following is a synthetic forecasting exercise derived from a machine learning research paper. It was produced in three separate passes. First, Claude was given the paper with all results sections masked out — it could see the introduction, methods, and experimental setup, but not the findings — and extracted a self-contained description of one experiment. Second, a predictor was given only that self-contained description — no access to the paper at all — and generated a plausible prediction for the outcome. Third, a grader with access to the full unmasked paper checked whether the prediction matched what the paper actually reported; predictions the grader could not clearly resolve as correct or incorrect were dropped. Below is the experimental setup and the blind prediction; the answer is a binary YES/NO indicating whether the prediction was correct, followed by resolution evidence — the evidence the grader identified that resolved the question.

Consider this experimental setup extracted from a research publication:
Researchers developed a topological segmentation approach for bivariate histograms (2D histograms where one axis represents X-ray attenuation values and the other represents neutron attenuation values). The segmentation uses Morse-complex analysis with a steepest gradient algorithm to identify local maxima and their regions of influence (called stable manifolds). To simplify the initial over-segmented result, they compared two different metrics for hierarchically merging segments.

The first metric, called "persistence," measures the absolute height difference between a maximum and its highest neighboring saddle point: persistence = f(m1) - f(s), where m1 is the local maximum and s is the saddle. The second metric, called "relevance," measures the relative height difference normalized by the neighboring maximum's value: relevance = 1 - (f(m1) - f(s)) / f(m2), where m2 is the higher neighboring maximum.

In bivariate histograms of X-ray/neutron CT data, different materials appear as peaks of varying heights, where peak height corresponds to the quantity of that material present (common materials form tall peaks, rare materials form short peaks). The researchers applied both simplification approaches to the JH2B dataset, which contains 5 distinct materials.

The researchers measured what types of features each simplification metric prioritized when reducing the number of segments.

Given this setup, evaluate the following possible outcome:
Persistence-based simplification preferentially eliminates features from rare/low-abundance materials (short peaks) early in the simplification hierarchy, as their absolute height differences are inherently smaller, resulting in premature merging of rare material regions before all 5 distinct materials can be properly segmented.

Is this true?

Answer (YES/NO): YES